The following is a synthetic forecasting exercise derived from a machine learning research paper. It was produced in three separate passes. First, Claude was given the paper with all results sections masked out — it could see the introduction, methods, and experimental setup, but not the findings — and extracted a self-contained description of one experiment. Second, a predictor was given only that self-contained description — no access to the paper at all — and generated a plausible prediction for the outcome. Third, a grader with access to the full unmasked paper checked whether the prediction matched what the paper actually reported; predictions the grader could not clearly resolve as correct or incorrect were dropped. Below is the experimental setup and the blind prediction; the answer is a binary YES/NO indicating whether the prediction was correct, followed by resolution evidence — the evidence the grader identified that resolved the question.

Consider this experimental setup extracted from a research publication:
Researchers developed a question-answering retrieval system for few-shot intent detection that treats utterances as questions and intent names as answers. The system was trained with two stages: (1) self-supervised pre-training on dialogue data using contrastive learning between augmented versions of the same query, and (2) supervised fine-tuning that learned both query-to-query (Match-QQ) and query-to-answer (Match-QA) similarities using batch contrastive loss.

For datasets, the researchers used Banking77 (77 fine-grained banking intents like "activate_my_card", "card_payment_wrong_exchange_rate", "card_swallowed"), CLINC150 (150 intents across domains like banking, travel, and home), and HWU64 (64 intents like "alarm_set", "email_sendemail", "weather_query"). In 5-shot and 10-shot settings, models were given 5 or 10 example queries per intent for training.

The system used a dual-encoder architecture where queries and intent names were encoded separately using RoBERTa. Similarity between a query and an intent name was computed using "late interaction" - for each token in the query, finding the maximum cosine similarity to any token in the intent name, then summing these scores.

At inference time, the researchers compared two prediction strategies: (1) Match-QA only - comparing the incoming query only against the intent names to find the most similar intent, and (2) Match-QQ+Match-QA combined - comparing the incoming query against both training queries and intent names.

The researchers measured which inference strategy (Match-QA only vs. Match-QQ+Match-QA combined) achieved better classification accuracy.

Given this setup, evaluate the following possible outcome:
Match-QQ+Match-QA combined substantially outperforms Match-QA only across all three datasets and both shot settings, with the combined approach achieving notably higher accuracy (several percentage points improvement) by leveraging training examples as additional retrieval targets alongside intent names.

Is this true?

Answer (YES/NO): NO